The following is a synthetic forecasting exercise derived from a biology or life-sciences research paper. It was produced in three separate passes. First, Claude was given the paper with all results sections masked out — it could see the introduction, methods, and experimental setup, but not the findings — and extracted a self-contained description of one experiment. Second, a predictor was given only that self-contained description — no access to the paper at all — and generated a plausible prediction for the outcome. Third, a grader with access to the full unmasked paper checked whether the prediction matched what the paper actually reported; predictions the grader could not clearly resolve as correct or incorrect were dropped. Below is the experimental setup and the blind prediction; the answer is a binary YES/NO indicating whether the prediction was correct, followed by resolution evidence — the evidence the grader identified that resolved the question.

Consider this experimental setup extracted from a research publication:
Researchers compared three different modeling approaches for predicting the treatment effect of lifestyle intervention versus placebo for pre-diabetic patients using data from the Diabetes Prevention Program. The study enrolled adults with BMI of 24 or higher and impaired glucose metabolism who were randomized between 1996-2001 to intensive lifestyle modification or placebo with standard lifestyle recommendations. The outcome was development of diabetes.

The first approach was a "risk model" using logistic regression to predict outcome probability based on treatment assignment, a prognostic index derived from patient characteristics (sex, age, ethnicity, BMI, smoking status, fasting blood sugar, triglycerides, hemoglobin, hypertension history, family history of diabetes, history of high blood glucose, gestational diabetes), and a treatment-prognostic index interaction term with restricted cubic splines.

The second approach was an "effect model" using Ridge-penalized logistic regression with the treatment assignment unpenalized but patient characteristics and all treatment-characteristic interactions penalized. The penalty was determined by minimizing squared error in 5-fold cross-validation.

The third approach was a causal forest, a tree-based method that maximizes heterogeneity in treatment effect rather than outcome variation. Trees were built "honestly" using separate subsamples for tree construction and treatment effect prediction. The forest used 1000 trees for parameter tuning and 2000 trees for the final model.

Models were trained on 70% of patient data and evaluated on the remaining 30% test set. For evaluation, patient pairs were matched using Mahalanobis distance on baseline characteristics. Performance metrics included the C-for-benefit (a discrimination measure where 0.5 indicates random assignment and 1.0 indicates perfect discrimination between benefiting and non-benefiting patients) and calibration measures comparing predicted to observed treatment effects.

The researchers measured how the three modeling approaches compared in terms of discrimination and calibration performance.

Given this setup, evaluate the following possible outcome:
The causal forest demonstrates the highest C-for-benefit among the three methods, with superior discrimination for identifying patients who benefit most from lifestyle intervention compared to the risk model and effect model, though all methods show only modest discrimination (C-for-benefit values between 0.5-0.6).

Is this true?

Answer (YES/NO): NO